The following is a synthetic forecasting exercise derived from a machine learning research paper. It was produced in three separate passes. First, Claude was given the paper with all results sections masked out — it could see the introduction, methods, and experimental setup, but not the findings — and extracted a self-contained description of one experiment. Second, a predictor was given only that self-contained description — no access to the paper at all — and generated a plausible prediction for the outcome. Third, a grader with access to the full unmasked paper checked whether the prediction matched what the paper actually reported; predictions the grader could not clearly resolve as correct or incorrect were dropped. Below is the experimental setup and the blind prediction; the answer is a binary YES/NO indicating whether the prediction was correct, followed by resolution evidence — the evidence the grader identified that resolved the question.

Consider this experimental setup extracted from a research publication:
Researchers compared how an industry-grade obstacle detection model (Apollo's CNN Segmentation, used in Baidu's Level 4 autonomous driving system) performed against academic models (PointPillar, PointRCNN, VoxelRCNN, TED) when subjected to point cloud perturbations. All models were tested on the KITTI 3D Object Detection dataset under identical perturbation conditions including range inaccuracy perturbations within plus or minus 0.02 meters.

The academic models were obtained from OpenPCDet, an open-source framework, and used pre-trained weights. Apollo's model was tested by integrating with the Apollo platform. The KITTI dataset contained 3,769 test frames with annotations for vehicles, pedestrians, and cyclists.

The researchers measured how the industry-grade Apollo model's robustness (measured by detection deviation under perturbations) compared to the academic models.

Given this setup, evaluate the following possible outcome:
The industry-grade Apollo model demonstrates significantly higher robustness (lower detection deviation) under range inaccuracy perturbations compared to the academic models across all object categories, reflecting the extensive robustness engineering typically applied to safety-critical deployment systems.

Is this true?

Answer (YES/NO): NO